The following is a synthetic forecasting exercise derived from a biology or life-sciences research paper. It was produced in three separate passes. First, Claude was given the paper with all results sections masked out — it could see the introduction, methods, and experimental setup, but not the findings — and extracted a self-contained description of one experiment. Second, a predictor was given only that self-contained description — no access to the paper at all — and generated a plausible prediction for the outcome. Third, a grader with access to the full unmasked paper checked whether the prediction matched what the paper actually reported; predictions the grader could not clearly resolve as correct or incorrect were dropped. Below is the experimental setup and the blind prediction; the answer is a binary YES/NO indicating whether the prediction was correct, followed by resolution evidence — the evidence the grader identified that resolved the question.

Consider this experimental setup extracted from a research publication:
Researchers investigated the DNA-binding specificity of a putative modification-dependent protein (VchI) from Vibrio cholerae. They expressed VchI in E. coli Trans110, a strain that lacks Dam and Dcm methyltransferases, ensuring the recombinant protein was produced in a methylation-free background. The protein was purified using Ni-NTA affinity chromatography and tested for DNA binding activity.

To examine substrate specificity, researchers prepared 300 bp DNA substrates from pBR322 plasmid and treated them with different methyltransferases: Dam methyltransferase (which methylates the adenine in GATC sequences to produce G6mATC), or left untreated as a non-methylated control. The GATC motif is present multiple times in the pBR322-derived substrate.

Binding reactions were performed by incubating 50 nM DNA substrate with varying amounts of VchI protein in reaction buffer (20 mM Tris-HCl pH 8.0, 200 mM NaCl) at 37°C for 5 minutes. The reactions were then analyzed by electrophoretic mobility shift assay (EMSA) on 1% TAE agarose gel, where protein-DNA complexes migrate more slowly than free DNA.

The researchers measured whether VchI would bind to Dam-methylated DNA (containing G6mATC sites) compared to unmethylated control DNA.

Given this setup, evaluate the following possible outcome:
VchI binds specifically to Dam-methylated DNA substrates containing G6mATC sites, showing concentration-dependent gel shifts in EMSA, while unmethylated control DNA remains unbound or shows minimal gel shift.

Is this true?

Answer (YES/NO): NO